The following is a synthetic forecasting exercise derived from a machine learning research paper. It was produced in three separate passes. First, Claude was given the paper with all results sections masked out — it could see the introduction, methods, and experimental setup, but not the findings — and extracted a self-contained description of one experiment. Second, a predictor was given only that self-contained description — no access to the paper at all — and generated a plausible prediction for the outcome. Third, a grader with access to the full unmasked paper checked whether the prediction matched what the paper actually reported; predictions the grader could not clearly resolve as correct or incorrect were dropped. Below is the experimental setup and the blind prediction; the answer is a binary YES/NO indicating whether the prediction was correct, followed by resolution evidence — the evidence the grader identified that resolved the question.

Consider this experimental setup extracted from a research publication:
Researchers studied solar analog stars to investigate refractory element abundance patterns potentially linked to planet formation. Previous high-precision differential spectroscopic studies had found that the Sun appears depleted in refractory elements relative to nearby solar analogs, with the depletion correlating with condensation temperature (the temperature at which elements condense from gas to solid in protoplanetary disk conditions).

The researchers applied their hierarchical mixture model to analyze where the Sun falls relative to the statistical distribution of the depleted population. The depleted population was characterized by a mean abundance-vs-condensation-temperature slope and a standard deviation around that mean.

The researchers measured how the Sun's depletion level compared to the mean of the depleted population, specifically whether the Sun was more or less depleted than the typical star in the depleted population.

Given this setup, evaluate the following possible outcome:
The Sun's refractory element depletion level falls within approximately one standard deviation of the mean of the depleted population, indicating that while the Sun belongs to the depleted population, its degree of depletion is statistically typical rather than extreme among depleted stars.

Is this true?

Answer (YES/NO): NO